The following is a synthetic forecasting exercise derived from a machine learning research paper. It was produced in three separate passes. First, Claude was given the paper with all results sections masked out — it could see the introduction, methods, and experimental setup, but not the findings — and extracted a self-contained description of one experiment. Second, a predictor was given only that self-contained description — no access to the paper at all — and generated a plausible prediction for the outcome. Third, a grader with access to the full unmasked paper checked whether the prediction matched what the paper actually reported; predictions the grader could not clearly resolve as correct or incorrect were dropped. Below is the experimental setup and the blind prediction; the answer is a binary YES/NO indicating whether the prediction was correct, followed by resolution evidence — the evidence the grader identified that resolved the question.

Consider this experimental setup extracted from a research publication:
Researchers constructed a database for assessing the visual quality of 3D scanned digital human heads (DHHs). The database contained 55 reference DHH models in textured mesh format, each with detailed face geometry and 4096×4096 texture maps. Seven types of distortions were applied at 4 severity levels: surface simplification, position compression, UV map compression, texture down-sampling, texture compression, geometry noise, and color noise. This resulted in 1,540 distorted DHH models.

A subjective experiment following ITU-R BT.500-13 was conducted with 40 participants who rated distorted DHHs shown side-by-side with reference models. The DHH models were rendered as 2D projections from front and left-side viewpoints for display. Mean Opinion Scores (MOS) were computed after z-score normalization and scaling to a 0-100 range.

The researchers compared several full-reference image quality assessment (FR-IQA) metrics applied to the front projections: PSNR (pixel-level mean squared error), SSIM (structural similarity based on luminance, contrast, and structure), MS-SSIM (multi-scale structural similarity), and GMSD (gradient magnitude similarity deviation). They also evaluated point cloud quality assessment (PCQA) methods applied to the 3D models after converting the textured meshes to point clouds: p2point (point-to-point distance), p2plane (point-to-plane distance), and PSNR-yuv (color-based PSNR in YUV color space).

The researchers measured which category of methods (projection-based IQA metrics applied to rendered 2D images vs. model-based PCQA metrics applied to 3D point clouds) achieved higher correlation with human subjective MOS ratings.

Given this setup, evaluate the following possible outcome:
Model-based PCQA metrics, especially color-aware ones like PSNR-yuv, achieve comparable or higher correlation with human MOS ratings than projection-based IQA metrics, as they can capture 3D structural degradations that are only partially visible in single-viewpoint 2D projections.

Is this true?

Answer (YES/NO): NO